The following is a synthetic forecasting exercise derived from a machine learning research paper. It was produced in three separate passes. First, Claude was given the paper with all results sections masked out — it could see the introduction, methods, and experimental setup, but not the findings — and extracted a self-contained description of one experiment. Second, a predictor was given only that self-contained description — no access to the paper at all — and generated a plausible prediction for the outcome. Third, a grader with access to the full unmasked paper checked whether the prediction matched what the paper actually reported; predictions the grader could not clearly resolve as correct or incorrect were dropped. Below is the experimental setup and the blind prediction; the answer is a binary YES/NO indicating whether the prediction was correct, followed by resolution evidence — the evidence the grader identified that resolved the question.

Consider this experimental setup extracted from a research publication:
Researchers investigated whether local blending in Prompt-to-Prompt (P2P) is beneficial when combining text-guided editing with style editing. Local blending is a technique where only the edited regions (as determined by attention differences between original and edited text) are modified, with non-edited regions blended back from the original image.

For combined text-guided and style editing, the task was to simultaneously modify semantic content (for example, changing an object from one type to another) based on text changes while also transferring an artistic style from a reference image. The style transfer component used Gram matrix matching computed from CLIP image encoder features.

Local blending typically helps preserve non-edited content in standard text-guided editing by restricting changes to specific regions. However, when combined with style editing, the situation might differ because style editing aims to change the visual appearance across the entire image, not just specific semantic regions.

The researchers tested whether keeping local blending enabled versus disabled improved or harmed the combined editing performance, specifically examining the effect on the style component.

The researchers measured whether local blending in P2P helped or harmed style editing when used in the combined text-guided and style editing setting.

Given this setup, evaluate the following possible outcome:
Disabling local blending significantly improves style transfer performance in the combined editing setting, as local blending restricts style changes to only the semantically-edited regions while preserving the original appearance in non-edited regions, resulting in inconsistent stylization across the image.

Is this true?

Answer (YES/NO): NO